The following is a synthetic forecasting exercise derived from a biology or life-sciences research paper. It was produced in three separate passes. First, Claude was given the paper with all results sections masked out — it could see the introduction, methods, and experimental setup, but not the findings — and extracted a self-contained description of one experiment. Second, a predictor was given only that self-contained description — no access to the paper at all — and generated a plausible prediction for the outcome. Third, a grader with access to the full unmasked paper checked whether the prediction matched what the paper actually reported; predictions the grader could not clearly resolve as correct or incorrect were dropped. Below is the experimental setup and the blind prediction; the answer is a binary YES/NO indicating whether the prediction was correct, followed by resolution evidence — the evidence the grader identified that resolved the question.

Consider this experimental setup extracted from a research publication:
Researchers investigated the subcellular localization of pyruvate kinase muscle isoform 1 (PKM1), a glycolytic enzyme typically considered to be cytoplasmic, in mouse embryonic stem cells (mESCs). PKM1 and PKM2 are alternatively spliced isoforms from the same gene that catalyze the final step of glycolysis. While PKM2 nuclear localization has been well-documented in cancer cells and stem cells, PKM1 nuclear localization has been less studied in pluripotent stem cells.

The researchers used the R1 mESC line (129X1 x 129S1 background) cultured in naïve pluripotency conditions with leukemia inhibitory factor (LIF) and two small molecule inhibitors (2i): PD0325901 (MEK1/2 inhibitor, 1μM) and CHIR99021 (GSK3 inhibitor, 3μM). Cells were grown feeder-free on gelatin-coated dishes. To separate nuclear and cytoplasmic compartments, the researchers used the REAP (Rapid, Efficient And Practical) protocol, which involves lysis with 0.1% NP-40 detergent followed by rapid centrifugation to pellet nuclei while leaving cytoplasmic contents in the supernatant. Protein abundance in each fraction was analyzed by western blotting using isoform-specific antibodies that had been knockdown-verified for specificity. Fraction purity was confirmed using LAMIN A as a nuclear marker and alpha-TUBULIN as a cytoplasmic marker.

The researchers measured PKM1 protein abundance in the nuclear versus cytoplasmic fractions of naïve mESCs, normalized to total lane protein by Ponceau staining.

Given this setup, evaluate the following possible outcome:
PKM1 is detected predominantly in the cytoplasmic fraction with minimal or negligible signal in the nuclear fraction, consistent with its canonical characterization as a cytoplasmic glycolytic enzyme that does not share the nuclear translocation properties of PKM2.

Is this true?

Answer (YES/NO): NO